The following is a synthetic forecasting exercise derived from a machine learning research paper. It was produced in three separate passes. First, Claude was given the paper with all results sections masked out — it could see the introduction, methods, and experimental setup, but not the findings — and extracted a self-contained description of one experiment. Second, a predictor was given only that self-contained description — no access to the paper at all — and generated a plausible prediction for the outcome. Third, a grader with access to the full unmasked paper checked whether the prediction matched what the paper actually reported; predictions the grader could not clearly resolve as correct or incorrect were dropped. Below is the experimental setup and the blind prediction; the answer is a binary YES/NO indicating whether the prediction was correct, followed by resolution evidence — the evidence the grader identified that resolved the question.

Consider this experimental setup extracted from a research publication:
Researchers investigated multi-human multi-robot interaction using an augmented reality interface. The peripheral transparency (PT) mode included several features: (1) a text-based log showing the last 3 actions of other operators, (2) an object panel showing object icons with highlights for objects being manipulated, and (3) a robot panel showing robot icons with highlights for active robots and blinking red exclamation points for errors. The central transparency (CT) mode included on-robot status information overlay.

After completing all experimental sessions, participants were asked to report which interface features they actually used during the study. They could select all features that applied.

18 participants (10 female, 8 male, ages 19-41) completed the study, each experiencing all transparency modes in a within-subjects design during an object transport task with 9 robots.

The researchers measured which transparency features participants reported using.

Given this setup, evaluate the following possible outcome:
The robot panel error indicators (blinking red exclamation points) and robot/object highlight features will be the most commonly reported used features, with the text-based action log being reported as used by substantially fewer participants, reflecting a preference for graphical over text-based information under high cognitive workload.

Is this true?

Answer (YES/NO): NO